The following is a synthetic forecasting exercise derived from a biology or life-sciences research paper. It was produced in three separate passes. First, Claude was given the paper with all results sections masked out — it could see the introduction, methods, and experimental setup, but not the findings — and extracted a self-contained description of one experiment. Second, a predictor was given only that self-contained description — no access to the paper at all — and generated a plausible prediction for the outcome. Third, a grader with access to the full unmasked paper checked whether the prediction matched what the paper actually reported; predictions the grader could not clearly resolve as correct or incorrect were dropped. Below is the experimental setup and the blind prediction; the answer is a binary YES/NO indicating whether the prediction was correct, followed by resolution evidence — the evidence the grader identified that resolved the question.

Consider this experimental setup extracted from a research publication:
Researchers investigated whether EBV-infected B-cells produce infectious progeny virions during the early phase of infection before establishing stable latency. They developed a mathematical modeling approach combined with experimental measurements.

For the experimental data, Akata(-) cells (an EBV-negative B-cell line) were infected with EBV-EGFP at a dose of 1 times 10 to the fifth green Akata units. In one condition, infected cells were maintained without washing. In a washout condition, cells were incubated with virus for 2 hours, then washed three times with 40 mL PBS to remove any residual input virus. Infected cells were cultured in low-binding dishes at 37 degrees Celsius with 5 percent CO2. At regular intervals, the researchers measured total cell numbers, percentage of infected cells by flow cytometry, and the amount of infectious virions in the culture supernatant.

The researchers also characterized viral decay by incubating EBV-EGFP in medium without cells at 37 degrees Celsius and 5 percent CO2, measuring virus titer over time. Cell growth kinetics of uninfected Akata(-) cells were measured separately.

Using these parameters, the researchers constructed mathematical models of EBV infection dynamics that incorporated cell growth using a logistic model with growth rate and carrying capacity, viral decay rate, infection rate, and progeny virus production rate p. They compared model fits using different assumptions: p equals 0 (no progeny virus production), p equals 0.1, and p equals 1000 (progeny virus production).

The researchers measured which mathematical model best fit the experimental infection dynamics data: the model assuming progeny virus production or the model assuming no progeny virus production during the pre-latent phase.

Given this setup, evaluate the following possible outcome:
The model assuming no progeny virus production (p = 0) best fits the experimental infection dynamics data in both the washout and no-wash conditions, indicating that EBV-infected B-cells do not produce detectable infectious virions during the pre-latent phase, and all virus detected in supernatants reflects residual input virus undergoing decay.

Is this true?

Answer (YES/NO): YES